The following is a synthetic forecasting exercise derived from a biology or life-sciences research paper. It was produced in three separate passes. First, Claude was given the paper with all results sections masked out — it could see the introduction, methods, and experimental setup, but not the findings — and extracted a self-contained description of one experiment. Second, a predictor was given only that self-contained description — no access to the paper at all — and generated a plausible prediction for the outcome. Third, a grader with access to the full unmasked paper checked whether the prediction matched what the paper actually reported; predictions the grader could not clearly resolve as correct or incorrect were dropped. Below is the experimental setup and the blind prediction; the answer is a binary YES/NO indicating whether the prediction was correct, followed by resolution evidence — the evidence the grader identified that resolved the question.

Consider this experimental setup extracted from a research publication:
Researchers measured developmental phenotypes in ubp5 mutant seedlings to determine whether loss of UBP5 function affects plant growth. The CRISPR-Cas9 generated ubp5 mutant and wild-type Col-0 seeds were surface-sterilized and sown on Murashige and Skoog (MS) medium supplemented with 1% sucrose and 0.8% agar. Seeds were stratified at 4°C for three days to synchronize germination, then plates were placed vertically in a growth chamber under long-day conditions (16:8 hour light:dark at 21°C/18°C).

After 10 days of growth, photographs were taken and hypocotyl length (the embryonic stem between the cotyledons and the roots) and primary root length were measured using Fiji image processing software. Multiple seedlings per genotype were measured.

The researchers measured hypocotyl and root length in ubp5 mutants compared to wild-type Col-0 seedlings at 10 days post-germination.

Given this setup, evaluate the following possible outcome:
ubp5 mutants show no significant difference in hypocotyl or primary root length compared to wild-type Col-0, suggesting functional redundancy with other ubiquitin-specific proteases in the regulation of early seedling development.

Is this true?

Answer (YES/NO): NO